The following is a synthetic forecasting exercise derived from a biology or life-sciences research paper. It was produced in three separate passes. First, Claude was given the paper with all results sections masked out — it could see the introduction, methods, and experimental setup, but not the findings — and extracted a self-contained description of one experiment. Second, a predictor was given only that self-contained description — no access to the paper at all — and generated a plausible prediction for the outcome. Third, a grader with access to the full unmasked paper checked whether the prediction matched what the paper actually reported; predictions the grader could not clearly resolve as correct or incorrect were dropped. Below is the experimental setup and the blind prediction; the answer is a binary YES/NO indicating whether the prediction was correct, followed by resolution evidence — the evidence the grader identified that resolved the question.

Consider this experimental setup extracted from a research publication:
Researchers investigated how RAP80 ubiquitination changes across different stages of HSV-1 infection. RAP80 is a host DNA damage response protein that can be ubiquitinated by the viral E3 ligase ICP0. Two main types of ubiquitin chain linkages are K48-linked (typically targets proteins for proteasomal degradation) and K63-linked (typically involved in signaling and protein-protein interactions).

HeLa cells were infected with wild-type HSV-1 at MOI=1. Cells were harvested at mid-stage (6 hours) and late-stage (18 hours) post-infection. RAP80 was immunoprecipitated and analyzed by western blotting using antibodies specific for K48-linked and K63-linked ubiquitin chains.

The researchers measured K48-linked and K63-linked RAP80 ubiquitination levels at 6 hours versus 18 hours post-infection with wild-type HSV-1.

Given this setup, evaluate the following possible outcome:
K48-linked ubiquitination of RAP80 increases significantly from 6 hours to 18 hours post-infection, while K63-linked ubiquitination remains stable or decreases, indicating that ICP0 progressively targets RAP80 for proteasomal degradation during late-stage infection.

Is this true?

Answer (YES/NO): NO